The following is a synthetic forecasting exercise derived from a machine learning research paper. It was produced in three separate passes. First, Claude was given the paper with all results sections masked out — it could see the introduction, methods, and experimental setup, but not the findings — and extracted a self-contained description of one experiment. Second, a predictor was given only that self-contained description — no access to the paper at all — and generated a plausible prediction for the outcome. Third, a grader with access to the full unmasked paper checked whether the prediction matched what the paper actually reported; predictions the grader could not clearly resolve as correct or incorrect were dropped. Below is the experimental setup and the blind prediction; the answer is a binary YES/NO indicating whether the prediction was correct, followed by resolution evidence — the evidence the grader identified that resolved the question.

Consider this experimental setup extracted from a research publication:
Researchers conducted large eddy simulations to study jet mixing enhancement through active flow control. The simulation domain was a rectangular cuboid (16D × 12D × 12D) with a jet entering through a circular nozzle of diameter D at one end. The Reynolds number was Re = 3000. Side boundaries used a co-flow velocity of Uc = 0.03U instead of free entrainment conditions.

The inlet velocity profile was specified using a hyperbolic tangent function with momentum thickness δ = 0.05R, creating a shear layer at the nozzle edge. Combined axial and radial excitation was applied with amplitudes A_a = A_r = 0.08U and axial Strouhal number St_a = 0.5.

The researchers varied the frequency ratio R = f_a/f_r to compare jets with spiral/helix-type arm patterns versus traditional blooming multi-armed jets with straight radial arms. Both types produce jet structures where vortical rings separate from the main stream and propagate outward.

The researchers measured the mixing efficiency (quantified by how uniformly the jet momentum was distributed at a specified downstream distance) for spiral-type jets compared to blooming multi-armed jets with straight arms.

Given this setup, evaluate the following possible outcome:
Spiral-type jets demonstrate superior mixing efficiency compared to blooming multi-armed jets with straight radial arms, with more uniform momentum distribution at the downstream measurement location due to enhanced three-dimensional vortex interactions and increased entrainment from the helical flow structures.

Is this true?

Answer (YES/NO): YES